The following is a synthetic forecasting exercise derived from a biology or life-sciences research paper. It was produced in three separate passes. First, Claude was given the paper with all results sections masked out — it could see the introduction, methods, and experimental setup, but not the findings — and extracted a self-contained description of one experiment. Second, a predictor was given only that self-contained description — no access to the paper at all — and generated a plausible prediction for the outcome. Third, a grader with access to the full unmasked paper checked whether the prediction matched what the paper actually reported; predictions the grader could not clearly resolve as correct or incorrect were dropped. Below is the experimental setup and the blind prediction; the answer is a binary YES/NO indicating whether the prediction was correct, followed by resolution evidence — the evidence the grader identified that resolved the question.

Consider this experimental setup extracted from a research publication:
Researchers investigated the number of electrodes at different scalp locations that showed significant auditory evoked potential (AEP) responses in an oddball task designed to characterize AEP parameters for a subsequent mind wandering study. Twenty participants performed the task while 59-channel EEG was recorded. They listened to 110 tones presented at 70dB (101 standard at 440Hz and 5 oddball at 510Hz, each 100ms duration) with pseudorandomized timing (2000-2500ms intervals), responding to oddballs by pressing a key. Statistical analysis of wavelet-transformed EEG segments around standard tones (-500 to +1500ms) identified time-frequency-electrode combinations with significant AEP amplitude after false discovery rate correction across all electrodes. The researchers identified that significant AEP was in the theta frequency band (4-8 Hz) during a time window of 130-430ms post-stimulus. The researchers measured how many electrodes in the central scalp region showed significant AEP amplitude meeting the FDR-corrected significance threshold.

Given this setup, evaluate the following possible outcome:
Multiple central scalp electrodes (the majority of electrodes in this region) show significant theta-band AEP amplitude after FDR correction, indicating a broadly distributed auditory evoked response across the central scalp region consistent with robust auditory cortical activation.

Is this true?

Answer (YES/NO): NO